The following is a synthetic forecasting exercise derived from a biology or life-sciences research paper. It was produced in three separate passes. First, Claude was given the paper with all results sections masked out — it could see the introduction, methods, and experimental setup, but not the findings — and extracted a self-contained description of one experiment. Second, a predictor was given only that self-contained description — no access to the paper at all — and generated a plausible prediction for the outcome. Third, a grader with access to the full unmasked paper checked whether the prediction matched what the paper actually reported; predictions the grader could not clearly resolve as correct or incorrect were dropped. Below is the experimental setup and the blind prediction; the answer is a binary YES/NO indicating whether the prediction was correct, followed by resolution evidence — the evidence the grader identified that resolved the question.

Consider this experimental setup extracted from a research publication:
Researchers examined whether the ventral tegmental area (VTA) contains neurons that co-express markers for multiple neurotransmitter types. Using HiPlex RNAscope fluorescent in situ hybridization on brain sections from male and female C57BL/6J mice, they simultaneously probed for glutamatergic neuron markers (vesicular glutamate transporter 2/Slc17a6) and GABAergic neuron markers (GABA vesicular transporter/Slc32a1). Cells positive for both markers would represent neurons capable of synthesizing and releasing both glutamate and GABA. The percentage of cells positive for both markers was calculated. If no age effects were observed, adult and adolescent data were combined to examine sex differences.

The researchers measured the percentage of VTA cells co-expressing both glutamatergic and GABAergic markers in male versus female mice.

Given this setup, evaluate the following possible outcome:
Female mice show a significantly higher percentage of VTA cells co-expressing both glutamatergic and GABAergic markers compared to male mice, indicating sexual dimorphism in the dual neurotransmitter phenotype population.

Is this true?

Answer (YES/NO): YES